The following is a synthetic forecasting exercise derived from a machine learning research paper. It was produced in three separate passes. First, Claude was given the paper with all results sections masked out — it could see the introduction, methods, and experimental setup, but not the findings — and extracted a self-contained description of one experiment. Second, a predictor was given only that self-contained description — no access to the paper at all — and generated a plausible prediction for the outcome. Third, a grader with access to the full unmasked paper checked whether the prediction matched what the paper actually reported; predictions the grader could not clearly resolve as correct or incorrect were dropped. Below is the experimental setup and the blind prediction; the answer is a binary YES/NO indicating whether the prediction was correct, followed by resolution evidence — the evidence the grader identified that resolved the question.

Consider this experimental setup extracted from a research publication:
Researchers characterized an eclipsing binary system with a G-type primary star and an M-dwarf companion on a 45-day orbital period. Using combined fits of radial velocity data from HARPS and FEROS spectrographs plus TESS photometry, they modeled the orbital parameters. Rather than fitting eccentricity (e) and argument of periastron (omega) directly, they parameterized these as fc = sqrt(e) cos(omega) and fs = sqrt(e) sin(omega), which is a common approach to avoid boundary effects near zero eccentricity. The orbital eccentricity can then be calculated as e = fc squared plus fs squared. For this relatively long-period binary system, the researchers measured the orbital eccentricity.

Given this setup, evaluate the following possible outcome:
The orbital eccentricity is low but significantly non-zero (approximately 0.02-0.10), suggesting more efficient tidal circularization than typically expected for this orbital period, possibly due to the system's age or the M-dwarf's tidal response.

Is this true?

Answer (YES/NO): NO